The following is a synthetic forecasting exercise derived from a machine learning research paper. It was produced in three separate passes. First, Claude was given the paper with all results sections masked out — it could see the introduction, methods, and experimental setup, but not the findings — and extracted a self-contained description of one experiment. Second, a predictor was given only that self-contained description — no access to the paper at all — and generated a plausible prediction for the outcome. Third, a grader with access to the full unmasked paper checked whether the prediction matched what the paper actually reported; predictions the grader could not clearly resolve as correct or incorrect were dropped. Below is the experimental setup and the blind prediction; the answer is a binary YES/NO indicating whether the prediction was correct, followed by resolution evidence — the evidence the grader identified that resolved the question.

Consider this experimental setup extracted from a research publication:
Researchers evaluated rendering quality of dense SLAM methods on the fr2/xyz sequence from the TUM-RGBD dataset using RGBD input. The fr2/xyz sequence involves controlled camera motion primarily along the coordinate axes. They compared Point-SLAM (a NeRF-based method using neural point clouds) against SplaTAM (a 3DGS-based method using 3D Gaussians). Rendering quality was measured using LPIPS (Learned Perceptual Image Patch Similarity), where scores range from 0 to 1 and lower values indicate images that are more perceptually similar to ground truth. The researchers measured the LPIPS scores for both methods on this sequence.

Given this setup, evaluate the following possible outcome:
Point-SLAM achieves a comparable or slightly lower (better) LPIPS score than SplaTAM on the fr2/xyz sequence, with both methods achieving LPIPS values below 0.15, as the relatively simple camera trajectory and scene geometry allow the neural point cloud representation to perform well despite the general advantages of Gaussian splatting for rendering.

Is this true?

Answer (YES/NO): NO